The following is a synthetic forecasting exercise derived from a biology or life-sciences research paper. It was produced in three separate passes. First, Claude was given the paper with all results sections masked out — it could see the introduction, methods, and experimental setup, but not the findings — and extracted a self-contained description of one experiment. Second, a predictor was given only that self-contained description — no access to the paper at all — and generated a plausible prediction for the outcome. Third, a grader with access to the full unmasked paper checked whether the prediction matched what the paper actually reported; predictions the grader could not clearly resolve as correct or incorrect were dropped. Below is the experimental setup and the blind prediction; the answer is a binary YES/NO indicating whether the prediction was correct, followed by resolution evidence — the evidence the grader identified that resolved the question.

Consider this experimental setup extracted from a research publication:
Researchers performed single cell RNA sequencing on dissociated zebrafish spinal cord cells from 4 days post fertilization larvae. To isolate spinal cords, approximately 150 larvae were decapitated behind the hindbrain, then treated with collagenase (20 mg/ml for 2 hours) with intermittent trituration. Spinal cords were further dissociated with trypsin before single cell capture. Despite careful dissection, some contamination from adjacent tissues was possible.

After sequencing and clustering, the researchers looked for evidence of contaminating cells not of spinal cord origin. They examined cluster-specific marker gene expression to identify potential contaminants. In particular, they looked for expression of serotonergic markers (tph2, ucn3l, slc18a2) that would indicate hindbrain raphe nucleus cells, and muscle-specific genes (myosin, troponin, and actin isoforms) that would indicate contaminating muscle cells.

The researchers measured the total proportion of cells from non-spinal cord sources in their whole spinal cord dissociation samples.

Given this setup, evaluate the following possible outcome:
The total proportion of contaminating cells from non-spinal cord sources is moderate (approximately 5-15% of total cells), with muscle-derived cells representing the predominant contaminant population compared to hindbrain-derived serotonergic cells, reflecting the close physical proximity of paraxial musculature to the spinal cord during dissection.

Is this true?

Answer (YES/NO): NO